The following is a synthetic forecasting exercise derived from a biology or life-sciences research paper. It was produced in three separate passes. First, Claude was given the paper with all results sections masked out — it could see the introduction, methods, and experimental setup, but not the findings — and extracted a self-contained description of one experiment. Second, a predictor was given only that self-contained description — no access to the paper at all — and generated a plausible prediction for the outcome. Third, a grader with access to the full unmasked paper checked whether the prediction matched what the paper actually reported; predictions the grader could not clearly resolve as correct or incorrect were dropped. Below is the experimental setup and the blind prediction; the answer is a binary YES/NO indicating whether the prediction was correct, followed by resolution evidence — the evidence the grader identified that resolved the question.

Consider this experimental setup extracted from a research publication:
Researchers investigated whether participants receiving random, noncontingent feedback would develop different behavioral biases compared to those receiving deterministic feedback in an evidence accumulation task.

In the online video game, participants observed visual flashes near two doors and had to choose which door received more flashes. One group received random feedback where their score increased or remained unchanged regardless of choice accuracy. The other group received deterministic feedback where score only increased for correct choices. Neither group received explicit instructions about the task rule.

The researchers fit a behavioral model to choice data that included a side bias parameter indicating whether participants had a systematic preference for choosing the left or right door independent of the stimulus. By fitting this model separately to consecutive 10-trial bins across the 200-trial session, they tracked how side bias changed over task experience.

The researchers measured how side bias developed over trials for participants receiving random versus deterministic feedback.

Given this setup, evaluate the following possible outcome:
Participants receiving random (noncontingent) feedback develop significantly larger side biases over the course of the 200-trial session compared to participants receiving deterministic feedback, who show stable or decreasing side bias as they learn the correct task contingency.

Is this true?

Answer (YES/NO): YES